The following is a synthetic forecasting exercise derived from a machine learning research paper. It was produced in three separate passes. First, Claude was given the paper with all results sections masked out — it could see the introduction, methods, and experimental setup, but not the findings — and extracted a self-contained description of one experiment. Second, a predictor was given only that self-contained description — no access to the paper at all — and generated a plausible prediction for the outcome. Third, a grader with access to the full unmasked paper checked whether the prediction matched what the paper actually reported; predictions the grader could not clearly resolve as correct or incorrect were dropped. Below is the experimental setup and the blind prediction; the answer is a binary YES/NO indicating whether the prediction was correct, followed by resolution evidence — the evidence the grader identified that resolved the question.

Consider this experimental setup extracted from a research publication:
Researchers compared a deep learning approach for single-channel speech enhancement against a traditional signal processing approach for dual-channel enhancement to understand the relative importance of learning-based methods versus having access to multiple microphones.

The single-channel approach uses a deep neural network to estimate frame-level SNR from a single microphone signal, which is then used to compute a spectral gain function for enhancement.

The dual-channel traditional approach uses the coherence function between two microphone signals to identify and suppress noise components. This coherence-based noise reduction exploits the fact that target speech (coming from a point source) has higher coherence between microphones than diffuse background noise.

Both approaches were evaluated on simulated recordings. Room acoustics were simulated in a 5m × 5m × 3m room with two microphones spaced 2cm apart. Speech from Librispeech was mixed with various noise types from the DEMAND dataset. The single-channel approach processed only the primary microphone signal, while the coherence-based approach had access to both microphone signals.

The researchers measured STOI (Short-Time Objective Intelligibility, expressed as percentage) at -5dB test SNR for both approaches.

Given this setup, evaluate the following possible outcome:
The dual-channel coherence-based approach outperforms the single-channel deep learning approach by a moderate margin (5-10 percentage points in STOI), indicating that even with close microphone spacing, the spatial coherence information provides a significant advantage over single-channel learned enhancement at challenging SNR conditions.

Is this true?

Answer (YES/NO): NO